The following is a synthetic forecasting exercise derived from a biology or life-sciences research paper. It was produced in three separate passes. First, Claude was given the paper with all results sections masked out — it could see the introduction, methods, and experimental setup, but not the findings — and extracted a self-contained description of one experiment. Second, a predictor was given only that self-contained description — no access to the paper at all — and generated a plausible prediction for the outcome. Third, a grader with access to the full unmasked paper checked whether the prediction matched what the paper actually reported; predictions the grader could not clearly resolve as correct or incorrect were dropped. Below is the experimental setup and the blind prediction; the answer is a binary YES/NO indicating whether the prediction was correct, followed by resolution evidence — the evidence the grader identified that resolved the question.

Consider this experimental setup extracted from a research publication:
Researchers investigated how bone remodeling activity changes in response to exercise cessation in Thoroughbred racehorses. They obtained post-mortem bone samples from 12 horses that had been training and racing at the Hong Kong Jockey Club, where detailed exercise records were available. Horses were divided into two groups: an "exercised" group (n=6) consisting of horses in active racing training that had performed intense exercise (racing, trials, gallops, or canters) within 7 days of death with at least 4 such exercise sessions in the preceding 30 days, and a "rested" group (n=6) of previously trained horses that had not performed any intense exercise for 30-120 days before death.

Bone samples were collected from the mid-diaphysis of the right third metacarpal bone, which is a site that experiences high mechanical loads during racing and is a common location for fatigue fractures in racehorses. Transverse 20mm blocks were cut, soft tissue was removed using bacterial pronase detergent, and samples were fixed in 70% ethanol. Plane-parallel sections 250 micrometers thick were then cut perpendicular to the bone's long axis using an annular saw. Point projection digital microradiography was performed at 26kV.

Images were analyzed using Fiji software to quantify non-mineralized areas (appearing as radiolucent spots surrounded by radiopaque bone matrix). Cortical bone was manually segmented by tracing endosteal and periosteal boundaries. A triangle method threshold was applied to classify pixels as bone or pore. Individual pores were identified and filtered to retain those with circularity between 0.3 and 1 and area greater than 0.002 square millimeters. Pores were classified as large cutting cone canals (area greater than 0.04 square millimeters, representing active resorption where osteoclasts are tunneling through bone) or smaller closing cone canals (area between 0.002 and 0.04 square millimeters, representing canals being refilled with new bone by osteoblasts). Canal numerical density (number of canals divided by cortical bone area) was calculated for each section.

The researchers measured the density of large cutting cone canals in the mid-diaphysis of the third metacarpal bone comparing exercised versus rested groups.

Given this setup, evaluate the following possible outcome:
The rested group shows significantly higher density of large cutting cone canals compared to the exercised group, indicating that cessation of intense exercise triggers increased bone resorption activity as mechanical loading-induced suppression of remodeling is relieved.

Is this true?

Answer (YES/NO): NO